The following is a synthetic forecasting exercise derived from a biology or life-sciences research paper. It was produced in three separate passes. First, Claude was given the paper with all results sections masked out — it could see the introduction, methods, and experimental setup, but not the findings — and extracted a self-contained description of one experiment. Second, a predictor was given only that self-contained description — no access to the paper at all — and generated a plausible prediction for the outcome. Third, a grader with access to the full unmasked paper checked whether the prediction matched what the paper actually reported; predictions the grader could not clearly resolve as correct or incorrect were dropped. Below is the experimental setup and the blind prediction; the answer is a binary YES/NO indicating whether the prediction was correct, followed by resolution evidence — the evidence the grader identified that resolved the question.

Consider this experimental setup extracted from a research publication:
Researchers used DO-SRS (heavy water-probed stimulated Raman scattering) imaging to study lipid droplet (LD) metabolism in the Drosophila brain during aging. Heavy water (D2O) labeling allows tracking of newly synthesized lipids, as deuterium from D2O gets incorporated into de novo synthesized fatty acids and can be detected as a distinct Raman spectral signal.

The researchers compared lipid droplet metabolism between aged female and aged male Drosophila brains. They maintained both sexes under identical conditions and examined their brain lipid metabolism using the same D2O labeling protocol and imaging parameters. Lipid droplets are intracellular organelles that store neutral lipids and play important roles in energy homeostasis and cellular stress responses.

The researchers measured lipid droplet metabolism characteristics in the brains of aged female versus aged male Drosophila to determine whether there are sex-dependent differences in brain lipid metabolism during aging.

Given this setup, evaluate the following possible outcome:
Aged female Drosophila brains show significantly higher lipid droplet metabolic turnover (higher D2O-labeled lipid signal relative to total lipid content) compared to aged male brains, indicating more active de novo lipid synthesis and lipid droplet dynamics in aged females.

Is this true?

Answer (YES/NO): NO